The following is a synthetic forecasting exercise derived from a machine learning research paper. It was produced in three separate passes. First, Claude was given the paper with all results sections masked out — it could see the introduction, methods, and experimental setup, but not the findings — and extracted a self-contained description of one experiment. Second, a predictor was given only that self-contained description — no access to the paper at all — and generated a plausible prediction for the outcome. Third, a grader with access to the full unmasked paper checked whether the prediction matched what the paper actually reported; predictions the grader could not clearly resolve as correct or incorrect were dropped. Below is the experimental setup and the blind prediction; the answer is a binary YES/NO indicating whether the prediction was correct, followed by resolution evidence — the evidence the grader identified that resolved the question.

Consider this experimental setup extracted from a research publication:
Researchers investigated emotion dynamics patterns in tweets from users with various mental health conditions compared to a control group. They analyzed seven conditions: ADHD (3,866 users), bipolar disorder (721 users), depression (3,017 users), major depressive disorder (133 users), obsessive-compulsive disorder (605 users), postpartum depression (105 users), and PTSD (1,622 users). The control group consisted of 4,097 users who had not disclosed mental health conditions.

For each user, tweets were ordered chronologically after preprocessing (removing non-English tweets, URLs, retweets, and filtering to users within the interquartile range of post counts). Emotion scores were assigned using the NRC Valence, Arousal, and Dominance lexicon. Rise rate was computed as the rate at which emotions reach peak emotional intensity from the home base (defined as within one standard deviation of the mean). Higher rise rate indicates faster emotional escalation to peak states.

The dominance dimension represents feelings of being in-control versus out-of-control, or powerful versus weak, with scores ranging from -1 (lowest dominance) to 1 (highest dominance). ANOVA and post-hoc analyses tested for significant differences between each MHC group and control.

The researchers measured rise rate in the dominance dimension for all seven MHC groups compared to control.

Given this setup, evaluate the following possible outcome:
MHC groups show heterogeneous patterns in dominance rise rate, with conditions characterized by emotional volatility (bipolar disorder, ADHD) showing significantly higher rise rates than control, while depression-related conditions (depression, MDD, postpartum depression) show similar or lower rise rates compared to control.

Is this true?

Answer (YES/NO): NO